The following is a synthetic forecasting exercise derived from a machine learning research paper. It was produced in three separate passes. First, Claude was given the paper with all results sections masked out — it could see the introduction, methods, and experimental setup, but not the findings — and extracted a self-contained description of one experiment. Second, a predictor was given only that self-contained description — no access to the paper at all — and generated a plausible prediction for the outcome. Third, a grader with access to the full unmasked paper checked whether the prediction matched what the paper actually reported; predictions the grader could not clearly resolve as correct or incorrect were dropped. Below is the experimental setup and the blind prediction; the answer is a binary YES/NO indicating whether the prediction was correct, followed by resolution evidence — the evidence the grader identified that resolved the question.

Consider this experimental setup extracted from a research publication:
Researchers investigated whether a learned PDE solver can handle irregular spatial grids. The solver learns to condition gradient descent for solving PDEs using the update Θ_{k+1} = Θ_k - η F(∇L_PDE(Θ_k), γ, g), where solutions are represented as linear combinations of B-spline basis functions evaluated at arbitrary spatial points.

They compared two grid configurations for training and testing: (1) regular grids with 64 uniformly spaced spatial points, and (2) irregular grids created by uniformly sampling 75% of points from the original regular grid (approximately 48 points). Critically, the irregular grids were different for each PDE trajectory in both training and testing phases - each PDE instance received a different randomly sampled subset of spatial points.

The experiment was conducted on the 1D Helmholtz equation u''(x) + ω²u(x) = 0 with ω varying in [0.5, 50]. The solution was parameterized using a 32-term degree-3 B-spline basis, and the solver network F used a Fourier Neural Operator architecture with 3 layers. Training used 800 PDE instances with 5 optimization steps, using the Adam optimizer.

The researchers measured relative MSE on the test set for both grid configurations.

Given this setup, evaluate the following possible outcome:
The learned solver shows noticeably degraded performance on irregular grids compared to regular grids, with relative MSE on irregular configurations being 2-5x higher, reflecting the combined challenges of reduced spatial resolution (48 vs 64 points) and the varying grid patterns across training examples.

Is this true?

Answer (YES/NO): NO